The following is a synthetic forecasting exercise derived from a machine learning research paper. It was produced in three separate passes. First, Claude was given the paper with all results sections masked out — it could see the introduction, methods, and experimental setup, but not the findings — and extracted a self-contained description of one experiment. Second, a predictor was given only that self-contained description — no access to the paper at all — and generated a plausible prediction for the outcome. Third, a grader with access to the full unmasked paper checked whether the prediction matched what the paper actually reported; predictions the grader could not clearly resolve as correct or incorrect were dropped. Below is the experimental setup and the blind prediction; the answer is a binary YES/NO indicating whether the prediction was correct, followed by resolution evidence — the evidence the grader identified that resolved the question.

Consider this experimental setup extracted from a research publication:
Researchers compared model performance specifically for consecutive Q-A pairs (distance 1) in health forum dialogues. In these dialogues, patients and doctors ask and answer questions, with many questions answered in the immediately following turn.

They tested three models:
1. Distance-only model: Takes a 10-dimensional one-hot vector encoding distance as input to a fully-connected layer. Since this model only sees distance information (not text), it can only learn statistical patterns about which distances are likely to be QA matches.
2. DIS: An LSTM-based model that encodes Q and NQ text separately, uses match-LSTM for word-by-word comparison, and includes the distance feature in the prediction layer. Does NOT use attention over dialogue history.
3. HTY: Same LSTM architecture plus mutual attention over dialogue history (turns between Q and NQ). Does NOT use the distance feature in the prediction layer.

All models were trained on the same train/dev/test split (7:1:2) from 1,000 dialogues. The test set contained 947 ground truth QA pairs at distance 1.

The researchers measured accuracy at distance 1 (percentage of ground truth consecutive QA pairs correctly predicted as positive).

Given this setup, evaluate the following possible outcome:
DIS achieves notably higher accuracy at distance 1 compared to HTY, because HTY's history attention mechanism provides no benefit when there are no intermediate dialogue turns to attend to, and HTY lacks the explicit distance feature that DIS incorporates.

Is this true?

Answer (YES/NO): NO